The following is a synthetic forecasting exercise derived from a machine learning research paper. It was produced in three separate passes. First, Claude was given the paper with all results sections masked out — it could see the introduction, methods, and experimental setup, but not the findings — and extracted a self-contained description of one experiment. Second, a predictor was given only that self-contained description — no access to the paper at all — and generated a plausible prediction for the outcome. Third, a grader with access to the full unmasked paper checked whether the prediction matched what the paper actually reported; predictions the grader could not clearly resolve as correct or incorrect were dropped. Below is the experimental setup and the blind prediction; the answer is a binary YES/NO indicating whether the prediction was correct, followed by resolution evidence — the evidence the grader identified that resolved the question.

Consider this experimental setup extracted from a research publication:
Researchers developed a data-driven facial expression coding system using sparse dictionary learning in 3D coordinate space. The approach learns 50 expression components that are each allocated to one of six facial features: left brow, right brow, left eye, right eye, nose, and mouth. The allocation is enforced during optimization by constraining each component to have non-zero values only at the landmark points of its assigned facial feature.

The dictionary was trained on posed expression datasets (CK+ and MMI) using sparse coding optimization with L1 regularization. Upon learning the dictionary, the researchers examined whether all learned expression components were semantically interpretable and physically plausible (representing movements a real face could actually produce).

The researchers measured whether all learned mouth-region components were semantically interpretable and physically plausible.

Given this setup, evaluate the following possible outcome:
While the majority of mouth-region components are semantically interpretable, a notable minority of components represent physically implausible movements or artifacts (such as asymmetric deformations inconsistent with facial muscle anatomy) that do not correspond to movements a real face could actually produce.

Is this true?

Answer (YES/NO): YES